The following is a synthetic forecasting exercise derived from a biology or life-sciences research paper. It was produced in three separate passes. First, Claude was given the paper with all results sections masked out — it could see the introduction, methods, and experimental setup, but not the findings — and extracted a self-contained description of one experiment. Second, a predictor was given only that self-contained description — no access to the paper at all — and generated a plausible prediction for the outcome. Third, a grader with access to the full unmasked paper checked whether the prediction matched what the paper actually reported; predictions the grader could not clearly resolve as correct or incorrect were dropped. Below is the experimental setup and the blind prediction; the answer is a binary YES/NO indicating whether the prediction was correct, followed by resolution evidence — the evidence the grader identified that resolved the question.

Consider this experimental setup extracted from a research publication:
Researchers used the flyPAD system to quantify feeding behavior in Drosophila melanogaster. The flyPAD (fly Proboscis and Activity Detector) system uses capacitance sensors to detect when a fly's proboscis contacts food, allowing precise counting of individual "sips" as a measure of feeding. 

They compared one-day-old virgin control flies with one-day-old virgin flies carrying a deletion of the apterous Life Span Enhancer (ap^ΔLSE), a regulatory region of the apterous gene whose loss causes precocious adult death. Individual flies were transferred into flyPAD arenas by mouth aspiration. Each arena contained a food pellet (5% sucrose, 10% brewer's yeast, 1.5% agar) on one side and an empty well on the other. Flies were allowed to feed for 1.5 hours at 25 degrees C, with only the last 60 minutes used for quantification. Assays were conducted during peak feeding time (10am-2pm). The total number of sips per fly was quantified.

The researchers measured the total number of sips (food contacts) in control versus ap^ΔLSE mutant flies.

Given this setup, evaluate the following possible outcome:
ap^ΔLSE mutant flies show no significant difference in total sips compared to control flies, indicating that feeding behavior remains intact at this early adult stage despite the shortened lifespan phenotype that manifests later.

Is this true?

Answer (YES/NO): NO